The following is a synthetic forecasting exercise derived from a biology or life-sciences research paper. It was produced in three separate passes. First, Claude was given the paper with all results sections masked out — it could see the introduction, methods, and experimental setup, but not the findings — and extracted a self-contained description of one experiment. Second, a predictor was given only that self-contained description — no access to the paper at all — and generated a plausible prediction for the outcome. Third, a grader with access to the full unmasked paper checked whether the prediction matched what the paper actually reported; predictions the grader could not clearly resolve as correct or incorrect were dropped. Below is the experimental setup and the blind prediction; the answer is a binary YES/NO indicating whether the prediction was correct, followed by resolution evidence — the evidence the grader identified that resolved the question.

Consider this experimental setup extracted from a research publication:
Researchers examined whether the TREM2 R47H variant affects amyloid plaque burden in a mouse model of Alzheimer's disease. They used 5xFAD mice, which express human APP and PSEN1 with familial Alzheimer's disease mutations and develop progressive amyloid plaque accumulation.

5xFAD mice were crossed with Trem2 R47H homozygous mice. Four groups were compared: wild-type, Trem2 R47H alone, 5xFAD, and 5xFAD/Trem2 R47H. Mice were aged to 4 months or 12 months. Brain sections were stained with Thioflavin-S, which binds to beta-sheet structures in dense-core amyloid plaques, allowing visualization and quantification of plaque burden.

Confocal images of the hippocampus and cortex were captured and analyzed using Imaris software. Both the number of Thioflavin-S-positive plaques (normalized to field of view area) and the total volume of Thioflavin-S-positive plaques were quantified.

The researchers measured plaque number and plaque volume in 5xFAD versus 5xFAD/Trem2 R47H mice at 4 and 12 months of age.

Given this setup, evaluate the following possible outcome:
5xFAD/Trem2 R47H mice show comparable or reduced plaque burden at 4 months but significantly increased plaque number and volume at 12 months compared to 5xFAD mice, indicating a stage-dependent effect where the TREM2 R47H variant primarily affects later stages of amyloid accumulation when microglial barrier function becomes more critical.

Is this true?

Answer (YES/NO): NO